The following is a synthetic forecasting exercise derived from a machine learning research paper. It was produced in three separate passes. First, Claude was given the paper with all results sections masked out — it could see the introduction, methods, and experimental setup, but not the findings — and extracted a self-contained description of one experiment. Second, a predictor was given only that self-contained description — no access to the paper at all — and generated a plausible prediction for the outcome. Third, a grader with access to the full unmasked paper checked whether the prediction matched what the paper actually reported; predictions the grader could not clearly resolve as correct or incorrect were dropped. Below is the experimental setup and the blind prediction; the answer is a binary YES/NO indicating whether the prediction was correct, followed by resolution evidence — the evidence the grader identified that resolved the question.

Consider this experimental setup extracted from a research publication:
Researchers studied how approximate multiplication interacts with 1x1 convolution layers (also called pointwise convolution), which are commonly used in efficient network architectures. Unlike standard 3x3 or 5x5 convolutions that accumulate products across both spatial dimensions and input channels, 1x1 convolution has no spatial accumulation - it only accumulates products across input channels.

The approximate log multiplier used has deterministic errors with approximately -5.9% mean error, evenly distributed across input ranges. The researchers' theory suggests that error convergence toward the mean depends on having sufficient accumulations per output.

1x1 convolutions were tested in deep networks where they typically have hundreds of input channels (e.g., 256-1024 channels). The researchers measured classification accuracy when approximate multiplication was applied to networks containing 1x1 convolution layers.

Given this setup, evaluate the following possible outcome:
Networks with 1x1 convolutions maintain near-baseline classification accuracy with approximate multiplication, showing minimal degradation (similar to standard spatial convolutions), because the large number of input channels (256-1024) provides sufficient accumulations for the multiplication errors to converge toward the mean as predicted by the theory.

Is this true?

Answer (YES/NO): YES